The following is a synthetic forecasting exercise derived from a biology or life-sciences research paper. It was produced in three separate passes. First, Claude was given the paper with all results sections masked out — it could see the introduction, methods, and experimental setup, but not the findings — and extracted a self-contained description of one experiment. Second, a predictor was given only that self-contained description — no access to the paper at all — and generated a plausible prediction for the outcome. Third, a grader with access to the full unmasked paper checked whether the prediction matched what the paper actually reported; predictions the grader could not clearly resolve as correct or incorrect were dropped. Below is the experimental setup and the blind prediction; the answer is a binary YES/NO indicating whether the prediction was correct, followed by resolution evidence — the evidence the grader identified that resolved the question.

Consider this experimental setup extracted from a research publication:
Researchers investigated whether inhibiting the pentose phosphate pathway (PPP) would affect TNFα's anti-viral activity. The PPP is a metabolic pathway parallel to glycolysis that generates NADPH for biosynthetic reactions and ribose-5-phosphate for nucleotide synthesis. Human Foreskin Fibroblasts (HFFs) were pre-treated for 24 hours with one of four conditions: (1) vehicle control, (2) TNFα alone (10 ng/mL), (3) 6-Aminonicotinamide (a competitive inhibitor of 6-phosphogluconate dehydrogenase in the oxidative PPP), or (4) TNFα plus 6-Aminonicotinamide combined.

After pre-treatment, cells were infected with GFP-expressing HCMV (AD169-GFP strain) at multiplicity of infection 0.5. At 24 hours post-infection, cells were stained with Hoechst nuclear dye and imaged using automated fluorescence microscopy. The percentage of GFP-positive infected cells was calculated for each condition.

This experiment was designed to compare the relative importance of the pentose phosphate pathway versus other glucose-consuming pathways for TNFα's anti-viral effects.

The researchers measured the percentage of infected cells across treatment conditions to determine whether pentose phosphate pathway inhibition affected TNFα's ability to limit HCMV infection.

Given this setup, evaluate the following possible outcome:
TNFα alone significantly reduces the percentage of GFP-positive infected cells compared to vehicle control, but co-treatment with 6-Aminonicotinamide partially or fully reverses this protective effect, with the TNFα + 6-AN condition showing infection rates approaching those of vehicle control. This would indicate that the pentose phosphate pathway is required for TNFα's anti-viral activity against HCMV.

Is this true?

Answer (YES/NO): NO